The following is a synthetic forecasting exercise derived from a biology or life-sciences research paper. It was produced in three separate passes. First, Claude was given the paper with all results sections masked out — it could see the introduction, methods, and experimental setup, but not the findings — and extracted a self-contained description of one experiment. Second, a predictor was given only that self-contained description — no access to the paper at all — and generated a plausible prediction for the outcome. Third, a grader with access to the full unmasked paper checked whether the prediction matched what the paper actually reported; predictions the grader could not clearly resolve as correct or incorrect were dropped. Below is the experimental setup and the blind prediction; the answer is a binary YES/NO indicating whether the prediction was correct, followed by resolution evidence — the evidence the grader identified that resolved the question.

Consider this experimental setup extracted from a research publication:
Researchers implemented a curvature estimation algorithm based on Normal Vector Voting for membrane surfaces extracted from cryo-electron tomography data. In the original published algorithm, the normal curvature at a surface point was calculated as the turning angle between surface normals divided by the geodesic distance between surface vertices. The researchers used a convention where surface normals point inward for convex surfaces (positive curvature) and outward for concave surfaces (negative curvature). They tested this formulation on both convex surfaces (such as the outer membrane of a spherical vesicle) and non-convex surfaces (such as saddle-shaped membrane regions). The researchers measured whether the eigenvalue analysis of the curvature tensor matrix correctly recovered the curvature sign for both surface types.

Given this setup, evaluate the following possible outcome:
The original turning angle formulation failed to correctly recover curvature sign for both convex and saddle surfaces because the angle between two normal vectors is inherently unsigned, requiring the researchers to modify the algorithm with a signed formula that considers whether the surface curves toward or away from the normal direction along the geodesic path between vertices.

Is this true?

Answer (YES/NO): NO